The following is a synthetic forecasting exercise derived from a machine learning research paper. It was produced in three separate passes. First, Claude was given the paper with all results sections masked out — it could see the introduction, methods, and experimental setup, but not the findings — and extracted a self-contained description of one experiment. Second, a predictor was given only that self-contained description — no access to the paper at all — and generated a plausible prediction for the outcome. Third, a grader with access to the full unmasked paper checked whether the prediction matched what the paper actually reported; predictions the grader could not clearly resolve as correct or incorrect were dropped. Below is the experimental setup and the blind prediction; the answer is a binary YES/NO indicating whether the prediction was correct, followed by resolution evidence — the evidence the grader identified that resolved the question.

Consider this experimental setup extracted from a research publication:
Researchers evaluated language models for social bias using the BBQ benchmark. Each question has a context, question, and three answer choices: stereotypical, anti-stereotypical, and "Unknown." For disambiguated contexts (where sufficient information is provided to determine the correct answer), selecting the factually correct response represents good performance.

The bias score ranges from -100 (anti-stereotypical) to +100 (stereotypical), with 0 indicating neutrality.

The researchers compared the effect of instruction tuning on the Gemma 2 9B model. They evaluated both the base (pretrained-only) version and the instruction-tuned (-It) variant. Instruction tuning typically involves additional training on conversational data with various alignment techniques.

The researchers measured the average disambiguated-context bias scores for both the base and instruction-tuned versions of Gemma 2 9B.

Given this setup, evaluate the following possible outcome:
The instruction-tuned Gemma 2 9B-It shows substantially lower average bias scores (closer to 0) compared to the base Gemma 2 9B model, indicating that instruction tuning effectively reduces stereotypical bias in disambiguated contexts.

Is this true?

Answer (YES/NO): YES